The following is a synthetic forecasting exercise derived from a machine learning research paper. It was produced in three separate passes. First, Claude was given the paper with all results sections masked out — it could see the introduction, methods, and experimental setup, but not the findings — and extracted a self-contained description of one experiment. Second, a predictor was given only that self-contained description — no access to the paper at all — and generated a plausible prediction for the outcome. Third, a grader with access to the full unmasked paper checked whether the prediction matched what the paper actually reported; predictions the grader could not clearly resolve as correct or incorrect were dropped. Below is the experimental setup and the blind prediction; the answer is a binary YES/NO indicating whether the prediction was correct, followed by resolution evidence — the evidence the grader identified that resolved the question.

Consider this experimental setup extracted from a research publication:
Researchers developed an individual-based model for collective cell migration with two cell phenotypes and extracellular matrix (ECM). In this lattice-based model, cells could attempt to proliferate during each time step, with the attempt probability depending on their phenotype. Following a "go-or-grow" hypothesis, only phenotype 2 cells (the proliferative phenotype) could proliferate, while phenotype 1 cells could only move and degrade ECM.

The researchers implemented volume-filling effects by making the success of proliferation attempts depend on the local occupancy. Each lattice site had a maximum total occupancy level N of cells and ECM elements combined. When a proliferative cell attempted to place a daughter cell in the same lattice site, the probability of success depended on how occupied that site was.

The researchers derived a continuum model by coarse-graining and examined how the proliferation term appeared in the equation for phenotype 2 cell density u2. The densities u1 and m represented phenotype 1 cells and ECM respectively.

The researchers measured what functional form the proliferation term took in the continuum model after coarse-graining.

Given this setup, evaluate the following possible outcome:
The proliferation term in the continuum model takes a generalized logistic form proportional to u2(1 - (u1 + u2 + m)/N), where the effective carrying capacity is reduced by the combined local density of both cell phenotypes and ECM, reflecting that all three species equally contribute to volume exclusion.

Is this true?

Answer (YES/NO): YES